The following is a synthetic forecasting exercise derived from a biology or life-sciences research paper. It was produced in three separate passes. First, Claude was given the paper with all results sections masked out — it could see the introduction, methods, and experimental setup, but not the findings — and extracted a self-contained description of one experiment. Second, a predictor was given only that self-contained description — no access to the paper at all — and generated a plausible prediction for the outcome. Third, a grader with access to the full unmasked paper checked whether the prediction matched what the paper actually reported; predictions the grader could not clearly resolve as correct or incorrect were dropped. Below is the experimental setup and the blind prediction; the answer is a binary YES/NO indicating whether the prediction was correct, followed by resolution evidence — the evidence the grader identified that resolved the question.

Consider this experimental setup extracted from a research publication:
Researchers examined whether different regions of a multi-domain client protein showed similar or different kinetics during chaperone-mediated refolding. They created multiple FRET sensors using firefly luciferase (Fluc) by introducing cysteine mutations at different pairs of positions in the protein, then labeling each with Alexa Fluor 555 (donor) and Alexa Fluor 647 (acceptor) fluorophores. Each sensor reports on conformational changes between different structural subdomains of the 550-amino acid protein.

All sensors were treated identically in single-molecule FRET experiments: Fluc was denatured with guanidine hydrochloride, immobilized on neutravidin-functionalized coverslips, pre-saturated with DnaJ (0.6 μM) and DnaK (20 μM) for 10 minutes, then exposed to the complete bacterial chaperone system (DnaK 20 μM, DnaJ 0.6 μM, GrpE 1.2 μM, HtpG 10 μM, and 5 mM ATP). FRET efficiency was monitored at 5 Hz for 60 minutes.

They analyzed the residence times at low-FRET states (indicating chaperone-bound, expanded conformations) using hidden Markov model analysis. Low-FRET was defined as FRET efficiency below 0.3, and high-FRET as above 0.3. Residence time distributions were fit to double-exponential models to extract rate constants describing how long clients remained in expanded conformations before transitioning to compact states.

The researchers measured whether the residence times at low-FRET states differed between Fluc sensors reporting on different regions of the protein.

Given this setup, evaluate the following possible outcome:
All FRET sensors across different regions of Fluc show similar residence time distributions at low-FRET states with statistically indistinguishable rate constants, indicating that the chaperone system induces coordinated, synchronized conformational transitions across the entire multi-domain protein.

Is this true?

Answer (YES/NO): NO